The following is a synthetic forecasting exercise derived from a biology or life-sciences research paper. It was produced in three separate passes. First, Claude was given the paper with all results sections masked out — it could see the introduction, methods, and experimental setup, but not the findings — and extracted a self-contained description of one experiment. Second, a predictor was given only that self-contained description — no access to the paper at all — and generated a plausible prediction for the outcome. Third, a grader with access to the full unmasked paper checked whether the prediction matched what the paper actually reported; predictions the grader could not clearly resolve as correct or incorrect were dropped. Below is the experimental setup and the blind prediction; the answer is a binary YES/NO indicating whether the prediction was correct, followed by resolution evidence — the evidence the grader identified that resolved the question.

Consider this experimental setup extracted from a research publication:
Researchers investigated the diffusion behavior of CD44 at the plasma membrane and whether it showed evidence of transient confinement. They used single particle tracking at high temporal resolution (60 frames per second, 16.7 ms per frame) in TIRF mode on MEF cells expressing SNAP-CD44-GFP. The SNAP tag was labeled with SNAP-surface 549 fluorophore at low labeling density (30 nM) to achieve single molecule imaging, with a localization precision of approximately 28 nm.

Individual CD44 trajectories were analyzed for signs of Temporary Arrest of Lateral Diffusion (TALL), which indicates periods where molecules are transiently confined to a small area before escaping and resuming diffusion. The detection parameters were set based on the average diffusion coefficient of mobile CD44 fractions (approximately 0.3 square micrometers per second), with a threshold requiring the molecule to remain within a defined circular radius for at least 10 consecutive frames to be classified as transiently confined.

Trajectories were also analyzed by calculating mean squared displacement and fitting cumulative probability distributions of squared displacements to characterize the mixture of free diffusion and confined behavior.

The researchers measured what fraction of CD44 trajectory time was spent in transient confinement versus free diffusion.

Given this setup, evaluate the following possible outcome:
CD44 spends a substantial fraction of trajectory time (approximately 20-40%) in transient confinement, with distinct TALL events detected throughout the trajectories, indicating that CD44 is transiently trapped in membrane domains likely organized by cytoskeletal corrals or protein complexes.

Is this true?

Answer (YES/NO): NO